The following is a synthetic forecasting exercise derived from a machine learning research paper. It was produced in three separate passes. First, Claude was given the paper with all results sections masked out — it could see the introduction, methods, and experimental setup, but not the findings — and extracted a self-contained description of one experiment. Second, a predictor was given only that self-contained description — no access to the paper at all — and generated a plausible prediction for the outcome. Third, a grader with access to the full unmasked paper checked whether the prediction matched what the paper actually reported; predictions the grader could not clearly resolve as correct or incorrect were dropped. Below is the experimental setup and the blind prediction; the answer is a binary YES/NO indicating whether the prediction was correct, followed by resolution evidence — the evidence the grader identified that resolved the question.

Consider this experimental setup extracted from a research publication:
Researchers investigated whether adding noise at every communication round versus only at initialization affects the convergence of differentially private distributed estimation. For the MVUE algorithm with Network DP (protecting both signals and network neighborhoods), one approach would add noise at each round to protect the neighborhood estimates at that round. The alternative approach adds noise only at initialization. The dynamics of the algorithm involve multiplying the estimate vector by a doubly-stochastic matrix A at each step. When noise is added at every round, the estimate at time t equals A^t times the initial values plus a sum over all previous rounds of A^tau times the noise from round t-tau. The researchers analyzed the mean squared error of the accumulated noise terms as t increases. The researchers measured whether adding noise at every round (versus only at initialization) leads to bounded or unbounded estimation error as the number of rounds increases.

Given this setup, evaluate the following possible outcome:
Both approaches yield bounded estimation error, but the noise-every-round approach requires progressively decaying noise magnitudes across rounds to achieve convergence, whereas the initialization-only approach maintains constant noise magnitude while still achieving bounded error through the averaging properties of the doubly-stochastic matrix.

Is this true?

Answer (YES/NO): NO